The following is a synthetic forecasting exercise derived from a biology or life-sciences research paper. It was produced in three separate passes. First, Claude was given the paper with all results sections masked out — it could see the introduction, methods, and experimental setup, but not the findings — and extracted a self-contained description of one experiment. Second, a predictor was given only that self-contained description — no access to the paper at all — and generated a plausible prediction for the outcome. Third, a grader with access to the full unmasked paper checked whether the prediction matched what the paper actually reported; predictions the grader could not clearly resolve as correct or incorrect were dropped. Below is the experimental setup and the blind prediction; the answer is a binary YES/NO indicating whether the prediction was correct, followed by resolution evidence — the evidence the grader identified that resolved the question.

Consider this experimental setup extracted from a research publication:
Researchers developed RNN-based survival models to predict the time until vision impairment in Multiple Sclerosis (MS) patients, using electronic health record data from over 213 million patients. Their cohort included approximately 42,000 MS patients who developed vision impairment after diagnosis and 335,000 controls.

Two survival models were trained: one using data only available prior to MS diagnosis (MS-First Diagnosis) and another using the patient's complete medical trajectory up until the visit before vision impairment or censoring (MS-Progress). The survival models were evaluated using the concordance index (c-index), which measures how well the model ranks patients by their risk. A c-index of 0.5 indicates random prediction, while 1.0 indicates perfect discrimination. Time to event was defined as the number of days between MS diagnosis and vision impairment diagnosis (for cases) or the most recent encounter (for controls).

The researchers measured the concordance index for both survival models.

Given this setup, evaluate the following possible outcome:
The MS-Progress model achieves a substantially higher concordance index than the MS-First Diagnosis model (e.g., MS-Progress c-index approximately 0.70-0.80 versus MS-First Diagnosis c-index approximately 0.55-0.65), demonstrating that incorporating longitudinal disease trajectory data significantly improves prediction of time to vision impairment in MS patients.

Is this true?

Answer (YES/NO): YES